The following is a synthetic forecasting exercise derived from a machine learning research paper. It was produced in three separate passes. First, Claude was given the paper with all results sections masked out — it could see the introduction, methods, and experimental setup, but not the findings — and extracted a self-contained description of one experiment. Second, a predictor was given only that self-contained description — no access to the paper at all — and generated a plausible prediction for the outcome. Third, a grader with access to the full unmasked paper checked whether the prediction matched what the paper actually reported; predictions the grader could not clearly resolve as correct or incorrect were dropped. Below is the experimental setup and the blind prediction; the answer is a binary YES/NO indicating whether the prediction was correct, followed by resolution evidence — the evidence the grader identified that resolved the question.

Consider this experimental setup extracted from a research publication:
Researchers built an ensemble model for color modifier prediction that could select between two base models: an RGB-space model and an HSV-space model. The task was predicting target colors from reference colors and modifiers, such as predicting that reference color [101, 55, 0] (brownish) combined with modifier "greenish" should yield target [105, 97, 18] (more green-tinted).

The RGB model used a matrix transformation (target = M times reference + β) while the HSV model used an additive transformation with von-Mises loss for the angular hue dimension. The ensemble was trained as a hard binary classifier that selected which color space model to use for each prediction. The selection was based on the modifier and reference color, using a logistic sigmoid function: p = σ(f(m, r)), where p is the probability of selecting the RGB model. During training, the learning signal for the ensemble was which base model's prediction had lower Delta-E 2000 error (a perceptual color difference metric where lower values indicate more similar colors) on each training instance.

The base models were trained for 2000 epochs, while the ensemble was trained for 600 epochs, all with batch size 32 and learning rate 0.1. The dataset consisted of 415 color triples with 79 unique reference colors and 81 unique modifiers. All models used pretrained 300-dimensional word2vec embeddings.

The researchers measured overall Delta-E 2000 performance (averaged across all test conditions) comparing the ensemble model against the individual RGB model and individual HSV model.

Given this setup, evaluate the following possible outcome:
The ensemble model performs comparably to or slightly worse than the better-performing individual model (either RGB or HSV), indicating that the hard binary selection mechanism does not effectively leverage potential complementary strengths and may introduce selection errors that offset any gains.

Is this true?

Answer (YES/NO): YES